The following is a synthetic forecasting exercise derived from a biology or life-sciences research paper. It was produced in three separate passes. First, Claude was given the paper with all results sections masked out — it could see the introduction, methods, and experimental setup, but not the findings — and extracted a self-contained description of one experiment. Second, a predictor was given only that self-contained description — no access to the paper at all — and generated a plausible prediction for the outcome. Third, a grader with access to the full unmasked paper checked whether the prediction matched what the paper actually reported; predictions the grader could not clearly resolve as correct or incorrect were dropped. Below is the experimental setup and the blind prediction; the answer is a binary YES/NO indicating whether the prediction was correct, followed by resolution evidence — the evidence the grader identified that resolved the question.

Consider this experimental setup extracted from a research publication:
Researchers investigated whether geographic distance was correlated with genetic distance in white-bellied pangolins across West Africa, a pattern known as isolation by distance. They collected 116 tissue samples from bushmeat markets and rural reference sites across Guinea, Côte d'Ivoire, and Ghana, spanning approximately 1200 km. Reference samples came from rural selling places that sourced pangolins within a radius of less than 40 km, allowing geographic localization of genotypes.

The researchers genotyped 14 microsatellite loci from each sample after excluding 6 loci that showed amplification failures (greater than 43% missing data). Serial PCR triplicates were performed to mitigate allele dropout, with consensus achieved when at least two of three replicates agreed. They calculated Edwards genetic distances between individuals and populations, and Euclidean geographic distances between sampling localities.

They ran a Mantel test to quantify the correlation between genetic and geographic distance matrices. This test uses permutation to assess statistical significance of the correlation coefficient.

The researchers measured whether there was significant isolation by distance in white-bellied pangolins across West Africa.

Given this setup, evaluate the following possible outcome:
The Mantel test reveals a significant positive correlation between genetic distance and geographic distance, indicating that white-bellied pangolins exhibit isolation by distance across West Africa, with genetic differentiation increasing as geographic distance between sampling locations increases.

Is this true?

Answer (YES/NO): YES